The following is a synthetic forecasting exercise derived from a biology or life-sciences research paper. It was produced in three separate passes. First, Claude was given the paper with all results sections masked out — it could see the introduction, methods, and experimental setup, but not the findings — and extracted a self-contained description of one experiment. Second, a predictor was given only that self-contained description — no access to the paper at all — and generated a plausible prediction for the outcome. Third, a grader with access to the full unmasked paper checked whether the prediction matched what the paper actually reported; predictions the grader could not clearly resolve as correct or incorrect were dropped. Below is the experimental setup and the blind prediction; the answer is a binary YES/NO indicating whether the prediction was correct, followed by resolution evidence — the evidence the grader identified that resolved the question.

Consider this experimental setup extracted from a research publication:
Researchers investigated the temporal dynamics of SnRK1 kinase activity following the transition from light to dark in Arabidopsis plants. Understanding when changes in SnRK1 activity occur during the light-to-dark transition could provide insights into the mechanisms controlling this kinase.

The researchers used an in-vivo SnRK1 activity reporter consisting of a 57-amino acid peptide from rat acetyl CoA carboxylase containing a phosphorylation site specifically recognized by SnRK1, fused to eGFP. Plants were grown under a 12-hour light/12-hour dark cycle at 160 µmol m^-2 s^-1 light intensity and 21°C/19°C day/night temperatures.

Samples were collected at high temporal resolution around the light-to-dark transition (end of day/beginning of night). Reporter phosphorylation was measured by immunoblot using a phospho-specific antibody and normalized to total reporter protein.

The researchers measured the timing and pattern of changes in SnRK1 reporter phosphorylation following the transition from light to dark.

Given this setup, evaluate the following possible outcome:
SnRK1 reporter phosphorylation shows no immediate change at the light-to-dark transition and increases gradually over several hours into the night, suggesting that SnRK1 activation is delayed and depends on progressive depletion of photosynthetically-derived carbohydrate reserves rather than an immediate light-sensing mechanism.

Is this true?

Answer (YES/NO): NO